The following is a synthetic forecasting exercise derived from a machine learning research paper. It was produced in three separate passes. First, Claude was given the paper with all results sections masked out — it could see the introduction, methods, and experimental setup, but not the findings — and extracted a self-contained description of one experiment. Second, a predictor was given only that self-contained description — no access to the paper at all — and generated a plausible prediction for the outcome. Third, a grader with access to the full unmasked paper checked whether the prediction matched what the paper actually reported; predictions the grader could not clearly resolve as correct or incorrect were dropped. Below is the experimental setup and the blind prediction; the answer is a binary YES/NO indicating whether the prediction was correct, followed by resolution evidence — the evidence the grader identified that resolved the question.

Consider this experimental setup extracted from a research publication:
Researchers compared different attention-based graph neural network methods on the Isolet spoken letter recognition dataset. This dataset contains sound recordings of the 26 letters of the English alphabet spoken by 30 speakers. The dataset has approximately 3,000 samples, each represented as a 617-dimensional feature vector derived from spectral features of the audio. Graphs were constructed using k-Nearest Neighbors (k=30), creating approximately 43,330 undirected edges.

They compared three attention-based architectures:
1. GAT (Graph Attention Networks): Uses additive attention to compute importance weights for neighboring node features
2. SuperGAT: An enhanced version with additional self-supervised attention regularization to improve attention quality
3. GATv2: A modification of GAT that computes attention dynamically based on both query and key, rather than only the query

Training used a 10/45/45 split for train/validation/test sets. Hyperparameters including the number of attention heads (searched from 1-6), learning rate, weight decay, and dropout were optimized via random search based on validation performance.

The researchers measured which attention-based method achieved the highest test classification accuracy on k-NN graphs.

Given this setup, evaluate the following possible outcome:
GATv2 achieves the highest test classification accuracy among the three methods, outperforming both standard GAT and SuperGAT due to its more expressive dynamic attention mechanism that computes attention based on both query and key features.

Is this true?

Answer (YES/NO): YES